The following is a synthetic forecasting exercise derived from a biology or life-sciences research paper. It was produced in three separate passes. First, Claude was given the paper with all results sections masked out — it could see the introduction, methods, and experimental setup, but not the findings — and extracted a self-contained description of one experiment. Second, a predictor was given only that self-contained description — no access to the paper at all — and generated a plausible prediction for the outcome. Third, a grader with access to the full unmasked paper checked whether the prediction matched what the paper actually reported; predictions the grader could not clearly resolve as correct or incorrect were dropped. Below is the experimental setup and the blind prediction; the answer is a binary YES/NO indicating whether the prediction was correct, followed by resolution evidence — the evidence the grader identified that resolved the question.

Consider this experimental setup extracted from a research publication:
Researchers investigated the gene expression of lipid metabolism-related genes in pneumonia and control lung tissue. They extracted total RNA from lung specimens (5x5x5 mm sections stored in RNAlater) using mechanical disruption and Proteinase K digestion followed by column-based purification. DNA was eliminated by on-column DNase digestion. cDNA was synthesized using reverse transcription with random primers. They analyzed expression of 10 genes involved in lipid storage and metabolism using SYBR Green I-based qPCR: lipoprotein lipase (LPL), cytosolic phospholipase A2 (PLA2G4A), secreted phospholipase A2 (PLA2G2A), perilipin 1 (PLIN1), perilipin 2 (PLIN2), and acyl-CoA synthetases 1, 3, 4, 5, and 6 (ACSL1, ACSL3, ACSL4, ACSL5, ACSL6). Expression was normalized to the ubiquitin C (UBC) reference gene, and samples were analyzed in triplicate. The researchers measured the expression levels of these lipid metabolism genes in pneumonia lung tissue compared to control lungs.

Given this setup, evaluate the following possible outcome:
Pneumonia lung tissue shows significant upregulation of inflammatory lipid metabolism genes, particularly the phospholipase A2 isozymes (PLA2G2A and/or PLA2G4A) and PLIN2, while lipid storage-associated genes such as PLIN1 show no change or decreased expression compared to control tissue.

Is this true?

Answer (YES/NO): NO